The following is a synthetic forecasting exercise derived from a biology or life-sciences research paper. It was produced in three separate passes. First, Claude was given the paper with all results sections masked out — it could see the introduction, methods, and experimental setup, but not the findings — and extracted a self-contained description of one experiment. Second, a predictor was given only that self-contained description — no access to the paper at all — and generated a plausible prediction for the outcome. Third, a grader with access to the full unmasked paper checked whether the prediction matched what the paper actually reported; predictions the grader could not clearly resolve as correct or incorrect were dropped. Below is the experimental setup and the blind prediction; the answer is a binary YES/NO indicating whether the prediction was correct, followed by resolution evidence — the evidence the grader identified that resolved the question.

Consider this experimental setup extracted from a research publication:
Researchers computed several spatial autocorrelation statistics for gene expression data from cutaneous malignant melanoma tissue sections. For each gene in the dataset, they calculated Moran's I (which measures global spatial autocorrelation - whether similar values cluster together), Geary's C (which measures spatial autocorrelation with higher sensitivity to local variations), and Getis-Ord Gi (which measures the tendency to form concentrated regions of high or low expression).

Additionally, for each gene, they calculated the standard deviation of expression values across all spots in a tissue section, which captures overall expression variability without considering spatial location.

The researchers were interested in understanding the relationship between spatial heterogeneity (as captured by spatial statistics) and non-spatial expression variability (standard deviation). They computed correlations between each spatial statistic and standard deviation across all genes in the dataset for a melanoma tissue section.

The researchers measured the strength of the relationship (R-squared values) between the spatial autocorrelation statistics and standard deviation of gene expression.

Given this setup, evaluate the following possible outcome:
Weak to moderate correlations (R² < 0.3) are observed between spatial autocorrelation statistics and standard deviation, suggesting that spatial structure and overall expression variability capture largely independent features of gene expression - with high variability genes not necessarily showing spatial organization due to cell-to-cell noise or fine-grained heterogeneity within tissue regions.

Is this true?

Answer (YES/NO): NO